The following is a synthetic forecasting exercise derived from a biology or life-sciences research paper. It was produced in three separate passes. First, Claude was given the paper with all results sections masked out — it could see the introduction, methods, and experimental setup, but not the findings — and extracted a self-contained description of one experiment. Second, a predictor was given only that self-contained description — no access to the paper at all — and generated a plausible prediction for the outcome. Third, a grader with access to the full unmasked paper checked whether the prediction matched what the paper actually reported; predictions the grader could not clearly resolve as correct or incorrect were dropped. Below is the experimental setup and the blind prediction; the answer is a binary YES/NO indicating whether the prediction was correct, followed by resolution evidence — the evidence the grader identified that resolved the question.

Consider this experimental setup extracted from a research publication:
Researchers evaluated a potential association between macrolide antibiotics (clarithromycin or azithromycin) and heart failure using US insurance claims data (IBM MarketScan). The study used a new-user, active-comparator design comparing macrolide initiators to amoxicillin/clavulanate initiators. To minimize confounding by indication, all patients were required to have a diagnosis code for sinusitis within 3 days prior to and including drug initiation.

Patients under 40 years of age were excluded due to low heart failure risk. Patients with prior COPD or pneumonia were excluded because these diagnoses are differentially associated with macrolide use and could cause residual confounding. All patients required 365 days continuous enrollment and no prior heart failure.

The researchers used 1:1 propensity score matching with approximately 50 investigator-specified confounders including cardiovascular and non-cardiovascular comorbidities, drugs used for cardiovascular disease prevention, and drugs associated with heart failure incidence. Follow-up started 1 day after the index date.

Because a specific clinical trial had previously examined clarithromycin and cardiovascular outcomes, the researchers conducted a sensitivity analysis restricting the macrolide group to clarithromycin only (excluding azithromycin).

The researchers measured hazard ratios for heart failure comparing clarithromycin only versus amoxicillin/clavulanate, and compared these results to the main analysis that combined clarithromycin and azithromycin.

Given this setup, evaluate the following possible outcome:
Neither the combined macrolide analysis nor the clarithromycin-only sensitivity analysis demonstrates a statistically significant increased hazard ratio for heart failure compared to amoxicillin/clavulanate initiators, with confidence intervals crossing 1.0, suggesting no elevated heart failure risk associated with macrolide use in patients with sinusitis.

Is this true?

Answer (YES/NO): YES